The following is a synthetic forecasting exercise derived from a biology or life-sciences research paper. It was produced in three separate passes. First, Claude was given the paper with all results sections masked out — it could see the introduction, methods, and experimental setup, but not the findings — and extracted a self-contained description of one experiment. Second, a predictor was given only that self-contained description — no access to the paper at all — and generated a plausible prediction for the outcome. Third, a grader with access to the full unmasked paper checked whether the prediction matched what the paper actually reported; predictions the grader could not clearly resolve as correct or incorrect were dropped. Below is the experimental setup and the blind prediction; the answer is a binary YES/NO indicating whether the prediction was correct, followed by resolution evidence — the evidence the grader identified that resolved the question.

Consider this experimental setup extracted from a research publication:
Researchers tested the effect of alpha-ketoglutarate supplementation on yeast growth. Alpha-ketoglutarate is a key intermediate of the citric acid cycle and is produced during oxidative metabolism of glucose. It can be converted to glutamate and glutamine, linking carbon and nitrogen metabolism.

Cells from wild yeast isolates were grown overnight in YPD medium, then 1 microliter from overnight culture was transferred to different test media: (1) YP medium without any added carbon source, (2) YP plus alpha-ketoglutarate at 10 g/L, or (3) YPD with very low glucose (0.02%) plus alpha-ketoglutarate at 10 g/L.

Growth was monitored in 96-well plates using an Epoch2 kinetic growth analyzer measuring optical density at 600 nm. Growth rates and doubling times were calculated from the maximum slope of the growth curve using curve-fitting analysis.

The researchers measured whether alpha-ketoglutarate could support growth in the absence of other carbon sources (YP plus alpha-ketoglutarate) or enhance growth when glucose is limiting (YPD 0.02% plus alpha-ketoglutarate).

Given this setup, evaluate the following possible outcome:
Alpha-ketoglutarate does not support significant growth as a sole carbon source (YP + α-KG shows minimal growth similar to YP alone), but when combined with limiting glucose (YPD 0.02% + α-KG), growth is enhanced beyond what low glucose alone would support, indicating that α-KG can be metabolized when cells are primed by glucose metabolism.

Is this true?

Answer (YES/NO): NO